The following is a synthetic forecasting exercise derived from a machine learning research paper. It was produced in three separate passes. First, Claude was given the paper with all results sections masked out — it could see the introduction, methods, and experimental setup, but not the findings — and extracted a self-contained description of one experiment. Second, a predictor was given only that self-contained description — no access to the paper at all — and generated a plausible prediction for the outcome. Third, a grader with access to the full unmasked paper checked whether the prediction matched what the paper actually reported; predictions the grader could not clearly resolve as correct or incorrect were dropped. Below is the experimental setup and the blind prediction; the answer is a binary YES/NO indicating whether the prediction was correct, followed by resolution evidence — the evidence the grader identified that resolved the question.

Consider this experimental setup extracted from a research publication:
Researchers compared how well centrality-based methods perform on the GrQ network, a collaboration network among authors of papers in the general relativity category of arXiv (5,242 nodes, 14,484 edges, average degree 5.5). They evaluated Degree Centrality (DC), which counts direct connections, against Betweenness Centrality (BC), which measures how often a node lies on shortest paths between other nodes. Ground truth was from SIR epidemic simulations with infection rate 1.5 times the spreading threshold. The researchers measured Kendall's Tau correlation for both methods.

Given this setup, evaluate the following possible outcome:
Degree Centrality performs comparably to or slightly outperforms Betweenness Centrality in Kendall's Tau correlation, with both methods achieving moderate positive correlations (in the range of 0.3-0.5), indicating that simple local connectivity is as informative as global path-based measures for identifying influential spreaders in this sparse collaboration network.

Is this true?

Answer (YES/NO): NO